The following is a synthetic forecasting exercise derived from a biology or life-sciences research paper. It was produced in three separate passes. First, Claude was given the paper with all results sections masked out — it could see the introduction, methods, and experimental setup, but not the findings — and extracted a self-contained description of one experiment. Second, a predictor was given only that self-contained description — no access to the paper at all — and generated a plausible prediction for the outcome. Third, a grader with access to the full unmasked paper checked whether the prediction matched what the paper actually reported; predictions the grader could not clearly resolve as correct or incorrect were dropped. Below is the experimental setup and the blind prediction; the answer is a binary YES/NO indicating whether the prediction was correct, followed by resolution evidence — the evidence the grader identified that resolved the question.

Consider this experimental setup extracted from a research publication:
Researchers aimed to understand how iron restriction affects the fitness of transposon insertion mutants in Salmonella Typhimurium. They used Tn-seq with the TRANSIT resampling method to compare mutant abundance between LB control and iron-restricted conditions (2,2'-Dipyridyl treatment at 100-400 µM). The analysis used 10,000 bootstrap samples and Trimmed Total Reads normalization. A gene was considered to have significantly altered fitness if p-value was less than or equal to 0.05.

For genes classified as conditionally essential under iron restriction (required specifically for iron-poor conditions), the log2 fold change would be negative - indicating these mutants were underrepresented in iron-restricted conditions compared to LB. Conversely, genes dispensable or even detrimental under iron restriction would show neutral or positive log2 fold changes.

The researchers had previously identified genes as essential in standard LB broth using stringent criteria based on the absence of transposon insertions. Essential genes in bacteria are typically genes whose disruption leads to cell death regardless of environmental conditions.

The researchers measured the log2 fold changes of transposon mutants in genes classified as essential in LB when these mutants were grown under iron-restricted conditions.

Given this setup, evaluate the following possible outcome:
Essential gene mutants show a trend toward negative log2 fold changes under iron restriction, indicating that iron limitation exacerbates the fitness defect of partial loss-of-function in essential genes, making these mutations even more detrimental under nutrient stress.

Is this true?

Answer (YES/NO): NO